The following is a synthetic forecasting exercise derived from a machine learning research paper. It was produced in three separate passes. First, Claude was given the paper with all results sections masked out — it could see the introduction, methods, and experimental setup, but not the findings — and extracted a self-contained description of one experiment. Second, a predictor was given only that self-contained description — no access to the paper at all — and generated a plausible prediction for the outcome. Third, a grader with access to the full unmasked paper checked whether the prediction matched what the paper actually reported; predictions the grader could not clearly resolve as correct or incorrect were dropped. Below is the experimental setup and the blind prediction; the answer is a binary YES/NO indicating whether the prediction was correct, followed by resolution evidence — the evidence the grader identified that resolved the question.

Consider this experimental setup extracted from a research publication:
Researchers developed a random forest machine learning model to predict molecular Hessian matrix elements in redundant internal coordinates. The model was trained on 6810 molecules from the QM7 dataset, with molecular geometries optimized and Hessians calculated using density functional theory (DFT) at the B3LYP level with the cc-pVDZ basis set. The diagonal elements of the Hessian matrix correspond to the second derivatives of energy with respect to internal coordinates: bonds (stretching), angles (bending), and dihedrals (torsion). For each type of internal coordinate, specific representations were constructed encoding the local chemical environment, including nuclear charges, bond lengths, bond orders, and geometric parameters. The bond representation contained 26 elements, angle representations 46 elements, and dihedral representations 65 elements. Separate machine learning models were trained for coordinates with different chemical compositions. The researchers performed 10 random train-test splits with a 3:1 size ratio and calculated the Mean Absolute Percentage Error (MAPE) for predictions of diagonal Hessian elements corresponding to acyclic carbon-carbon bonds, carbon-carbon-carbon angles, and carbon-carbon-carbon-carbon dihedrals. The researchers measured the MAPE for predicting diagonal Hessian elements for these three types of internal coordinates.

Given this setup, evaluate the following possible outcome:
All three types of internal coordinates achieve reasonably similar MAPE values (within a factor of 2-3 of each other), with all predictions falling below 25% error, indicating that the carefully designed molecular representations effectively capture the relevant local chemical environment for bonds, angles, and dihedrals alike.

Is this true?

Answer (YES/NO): NO